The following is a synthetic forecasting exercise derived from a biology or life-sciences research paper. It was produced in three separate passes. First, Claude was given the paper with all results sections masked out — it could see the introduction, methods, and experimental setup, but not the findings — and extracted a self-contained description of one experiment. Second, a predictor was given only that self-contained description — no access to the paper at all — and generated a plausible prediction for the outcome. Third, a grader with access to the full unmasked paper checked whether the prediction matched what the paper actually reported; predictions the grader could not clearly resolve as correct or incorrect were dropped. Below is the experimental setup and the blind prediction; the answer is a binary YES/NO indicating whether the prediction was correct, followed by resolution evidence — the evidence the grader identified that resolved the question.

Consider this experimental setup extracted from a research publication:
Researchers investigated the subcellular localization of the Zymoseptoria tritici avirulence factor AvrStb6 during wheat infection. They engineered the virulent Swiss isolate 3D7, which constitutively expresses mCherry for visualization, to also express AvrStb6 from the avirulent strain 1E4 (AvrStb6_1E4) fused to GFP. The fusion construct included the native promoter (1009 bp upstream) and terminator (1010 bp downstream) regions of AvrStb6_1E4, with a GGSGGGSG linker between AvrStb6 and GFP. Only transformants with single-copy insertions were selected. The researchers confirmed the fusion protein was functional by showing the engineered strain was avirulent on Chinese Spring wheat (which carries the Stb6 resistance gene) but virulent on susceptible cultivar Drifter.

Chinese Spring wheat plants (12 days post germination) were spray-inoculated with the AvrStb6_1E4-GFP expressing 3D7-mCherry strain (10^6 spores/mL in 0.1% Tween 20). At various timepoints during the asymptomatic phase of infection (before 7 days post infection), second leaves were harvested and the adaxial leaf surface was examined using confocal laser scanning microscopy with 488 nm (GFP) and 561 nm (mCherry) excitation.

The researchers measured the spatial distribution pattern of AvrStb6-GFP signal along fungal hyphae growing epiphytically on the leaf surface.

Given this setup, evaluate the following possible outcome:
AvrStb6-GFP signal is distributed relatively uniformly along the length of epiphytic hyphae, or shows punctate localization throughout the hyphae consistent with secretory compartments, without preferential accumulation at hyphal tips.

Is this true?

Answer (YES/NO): NO